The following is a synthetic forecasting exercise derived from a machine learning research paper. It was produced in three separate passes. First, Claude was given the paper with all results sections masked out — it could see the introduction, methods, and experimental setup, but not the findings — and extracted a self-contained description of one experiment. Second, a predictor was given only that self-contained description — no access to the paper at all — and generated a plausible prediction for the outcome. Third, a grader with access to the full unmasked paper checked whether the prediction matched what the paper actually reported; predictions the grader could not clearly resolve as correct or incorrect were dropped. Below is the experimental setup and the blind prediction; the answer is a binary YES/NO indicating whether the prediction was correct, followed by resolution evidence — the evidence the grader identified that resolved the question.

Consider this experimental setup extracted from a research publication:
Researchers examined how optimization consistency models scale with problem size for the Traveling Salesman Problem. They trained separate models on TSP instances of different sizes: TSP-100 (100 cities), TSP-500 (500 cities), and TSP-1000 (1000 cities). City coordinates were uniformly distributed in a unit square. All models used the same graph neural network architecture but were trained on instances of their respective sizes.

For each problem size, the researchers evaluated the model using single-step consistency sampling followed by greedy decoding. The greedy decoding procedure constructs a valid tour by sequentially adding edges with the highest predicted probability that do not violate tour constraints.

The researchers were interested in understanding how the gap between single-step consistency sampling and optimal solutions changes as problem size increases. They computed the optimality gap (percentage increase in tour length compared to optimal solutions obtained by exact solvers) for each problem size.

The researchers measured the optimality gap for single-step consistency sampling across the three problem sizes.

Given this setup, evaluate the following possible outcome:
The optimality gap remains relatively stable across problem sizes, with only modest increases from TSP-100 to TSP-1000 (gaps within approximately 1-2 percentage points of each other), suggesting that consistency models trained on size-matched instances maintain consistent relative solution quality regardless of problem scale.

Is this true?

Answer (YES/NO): NO